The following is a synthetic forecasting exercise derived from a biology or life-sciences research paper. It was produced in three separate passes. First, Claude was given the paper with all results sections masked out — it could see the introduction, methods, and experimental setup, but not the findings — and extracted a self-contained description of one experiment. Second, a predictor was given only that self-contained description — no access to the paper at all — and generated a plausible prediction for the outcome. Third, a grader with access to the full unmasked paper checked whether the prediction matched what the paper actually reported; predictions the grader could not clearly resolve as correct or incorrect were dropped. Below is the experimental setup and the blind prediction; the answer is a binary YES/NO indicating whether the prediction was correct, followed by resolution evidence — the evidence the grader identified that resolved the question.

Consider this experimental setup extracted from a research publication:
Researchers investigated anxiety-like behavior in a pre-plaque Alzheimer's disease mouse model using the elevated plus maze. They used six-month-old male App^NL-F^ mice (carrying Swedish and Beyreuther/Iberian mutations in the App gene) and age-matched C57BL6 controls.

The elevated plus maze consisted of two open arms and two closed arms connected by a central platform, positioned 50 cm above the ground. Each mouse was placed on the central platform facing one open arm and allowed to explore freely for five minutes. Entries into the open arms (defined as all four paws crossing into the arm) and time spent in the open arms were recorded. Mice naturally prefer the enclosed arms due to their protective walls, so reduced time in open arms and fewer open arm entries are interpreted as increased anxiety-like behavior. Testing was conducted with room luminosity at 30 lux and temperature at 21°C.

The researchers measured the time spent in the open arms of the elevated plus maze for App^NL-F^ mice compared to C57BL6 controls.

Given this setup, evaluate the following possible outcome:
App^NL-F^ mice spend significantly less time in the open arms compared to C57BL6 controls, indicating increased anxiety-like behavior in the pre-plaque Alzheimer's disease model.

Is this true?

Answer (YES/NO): NO